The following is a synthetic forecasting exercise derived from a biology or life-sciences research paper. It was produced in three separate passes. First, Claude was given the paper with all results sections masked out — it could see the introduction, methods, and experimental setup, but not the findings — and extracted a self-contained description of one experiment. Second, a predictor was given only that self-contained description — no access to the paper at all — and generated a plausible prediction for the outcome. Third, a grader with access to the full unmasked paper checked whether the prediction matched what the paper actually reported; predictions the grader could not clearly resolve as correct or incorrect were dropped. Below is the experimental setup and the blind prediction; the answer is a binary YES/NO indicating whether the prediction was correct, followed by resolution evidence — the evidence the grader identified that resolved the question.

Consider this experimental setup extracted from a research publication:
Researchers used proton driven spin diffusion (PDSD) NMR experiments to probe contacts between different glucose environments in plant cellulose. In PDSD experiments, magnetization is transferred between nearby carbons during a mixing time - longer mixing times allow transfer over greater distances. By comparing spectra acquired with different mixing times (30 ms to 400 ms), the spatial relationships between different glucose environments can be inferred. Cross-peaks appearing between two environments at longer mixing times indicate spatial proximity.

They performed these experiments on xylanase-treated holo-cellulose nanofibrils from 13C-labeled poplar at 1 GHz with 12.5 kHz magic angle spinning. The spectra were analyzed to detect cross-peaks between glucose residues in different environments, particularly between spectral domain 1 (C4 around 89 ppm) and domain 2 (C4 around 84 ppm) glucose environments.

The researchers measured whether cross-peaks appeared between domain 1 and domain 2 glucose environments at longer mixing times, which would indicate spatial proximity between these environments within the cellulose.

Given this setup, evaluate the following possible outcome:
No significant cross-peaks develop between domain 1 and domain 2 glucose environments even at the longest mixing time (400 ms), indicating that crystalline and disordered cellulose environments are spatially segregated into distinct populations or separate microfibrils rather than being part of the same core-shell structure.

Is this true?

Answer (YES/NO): NO